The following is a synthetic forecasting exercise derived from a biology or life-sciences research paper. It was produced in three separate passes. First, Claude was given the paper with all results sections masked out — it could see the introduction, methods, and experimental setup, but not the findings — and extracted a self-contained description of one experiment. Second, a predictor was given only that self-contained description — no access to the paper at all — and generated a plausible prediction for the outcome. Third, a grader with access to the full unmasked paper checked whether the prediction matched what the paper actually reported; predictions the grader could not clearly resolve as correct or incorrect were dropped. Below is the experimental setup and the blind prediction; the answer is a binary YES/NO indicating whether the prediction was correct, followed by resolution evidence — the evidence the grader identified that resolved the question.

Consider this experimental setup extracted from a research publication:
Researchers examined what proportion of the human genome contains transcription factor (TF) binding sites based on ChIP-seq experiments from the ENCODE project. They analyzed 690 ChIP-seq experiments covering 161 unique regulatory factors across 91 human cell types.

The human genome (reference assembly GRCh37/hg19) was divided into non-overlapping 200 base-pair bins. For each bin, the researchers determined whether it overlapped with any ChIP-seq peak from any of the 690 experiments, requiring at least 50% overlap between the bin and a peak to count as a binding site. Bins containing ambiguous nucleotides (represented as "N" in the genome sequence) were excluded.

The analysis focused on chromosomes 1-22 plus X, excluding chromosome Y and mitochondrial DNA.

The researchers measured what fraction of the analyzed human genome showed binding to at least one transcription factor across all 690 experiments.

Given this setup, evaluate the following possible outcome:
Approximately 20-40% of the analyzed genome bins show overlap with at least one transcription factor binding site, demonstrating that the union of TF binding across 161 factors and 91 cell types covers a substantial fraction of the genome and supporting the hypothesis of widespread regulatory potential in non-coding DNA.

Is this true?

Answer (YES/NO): NO